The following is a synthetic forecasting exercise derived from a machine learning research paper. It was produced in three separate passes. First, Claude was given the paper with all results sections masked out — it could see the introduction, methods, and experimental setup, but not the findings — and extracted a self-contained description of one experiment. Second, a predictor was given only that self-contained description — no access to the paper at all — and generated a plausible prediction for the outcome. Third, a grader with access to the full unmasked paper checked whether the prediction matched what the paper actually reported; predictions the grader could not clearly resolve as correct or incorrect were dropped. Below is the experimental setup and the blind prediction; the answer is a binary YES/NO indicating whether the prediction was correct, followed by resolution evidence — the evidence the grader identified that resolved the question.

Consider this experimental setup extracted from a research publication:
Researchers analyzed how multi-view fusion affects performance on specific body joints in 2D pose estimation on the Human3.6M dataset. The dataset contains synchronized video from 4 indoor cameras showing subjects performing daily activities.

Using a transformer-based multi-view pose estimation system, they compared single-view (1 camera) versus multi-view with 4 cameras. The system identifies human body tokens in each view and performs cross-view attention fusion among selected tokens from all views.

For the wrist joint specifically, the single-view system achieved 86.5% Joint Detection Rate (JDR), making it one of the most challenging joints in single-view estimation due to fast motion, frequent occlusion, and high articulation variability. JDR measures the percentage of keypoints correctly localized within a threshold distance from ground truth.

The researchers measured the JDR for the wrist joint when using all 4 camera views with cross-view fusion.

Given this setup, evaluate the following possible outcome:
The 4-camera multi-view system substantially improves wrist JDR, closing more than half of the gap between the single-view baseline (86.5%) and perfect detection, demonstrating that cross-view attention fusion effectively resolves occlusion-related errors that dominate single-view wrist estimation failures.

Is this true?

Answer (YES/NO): YES